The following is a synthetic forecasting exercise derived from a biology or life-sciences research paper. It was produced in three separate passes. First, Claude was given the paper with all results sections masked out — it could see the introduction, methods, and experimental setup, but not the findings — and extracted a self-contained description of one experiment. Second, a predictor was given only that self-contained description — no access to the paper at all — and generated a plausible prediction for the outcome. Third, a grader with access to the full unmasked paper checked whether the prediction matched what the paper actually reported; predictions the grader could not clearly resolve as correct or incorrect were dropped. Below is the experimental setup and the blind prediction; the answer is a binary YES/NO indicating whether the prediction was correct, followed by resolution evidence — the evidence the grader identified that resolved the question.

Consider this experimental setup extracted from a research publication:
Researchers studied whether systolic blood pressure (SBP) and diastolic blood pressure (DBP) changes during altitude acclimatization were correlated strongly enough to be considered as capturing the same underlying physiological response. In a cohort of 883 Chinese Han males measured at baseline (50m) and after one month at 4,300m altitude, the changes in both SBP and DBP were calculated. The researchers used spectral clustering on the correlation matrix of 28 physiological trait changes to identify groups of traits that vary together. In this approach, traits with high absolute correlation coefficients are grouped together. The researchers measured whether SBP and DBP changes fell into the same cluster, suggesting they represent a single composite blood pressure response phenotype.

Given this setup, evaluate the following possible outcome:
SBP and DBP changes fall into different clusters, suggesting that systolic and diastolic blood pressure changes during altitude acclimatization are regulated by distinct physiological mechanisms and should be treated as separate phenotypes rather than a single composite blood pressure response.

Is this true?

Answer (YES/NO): NO